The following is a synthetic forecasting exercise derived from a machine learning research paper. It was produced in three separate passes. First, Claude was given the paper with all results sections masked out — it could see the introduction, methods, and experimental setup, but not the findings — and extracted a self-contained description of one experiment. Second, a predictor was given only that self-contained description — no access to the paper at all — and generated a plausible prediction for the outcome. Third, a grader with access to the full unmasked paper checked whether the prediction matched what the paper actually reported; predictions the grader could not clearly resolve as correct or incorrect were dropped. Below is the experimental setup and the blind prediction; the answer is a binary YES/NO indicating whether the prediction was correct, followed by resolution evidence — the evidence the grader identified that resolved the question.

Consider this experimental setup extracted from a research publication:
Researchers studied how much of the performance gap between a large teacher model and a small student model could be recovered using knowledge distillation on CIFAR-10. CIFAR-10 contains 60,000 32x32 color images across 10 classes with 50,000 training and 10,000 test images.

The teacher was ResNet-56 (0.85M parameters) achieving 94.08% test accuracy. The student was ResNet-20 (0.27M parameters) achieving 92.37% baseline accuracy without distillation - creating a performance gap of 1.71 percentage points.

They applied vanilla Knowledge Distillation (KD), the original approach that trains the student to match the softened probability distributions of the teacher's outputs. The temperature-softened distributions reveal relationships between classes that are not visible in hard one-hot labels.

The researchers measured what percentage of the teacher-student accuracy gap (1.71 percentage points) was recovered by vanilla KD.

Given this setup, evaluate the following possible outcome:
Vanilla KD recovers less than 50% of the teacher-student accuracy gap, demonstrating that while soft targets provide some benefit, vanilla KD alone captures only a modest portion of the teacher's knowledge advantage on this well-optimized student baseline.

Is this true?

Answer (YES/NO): NO